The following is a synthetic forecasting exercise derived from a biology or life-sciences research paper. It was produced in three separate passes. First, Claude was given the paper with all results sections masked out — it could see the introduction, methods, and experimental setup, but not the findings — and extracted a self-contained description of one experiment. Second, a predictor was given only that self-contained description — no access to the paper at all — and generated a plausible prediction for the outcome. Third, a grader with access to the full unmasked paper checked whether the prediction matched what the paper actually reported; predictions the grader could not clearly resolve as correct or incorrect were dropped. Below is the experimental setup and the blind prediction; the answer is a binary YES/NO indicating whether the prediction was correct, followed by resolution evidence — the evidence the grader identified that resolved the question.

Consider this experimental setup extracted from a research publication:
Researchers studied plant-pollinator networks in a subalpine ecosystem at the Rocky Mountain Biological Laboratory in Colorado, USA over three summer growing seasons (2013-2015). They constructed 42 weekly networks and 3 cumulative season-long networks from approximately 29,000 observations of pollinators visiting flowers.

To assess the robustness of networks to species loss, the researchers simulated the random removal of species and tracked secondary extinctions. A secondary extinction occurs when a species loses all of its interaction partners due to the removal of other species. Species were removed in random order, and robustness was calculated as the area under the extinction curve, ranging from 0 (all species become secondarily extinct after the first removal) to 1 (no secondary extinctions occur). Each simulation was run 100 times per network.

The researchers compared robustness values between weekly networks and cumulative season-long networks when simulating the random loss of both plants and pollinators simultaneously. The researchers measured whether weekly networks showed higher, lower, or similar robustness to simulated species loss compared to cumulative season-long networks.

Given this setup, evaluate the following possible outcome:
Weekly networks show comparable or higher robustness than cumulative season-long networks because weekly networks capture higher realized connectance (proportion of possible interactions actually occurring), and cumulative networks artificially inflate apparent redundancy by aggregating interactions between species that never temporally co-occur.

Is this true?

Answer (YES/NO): NO